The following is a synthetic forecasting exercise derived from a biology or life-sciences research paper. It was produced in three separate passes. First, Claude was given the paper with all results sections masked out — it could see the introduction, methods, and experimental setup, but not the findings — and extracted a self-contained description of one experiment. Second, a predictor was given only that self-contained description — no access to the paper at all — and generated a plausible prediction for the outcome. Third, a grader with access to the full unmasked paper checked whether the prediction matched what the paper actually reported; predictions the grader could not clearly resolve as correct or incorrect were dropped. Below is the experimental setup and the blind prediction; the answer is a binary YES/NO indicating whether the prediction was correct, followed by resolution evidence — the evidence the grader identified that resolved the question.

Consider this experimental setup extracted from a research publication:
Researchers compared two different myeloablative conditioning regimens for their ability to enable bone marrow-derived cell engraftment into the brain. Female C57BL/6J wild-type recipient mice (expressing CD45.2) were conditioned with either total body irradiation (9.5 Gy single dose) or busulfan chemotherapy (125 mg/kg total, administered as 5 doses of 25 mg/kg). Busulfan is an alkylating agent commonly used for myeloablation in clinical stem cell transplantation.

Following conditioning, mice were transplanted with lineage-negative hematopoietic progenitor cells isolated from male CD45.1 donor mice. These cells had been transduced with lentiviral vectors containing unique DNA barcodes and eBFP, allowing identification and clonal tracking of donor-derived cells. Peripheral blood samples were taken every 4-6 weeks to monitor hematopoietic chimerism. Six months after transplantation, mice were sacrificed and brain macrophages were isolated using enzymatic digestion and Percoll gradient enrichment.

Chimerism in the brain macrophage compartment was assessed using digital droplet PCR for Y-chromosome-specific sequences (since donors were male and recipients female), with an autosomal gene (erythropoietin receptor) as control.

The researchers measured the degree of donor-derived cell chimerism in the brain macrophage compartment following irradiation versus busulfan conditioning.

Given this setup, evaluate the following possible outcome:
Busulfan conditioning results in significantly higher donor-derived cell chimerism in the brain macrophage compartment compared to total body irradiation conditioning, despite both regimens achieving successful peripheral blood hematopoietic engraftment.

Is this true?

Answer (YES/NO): NO